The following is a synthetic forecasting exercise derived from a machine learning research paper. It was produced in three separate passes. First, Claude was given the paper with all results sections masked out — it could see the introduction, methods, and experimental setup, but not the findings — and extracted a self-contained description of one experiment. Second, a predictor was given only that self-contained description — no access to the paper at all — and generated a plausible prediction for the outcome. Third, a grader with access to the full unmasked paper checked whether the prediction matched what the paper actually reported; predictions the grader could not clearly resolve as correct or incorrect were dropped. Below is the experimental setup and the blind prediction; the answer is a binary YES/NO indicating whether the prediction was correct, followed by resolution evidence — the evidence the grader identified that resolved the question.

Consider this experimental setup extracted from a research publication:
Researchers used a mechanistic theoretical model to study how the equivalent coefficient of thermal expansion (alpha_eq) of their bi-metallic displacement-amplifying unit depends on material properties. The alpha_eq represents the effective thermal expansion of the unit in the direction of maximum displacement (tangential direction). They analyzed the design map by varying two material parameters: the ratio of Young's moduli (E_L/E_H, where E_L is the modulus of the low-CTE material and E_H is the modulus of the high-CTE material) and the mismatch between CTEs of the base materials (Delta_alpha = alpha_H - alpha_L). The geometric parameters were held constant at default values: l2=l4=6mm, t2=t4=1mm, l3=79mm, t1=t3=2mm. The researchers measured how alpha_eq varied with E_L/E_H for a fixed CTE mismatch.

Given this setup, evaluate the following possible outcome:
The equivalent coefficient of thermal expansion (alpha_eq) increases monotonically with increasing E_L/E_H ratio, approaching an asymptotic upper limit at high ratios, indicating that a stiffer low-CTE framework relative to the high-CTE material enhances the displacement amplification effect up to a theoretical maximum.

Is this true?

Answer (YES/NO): NO